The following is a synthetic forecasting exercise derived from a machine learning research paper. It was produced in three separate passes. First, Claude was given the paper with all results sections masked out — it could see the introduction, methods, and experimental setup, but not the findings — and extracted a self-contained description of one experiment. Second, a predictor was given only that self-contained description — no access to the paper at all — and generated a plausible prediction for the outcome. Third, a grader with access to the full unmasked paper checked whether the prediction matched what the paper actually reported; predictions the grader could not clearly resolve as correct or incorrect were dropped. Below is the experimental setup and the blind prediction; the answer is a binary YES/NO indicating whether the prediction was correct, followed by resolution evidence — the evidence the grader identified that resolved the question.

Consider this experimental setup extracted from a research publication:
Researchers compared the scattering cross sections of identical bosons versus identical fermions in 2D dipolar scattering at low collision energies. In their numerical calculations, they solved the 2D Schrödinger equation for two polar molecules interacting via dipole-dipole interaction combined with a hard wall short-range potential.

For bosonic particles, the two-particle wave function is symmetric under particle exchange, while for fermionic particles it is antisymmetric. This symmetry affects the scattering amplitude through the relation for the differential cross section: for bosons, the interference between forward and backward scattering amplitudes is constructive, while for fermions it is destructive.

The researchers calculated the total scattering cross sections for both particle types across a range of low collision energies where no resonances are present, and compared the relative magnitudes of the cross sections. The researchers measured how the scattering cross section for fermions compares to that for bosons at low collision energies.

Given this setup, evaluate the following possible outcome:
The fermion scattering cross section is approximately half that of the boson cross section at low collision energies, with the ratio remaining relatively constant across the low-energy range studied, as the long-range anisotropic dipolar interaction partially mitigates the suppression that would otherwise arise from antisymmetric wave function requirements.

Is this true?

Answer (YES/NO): NO